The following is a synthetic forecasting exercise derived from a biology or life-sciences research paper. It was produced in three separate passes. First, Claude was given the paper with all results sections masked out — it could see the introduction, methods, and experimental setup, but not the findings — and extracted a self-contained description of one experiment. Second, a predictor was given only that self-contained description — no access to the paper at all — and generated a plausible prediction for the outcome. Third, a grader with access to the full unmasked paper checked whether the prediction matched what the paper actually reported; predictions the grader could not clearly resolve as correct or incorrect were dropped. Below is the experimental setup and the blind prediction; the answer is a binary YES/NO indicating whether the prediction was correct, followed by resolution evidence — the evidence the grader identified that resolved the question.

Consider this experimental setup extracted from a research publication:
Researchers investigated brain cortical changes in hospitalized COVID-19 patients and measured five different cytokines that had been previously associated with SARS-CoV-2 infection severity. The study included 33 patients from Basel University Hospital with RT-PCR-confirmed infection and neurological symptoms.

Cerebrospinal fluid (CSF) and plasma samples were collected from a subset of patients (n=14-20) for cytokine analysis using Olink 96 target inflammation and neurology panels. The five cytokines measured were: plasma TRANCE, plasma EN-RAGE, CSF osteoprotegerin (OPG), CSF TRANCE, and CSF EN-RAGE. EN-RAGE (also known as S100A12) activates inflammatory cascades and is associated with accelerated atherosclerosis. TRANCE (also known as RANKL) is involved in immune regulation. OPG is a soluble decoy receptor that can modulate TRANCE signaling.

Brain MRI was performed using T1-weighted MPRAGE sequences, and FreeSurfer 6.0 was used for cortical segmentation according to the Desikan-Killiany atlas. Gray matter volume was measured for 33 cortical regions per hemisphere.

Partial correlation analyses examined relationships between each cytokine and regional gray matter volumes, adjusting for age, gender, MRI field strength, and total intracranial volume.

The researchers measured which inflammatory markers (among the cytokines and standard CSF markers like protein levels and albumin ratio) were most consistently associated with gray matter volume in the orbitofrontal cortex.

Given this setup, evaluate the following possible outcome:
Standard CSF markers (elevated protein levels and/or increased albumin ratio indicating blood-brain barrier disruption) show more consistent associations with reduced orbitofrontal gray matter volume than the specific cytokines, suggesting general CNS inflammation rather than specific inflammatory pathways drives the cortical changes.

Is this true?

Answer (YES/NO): NO